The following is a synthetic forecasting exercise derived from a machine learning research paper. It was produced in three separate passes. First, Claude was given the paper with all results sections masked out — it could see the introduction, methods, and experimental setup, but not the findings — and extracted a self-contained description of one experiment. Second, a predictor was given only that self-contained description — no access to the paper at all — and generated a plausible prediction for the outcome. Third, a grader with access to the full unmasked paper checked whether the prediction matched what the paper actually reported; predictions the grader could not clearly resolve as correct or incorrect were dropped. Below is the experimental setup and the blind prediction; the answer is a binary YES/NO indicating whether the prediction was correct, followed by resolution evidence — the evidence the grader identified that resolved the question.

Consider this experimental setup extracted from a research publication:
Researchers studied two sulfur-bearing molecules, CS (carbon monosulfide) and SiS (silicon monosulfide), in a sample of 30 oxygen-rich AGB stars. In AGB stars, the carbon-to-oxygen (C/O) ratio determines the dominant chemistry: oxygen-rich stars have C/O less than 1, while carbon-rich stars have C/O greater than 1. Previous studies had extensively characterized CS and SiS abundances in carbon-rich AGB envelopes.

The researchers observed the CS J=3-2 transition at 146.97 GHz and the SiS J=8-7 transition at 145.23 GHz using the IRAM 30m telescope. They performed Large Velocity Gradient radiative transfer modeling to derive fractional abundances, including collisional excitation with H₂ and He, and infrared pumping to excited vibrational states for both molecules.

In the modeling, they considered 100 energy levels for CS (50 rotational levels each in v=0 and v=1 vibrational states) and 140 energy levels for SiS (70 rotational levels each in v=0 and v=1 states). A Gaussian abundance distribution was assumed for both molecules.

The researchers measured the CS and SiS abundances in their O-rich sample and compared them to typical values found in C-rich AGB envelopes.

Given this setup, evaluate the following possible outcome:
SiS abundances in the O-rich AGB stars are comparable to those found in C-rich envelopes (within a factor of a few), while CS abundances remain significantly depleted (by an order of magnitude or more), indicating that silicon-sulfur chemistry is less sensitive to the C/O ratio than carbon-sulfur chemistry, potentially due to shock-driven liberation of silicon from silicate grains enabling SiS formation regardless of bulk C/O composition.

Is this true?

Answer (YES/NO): NO